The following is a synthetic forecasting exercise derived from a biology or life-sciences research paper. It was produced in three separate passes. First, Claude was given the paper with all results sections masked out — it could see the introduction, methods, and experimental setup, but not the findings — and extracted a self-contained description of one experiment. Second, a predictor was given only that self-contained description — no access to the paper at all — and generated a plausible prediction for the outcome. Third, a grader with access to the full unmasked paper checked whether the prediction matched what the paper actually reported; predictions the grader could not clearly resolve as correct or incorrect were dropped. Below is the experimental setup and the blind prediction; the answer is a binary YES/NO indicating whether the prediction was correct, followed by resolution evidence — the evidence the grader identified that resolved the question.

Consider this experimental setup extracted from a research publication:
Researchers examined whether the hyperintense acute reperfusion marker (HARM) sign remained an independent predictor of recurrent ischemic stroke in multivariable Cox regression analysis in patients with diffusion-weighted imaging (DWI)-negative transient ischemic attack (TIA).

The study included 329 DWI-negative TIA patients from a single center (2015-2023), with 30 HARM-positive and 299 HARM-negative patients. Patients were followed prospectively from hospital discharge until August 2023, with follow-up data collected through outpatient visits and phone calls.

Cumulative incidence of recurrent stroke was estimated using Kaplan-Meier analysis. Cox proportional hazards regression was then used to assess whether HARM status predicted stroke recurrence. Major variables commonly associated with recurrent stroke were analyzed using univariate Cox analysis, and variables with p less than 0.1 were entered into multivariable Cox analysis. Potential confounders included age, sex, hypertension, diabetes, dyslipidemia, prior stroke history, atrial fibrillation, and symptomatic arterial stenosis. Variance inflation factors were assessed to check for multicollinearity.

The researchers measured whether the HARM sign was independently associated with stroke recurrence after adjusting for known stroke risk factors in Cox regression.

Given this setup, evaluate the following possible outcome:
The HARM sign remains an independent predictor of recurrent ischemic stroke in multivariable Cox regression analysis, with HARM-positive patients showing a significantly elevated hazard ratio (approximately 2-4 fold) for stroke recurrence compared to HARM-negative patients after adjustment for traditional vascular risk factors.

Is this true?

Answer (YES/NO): NO